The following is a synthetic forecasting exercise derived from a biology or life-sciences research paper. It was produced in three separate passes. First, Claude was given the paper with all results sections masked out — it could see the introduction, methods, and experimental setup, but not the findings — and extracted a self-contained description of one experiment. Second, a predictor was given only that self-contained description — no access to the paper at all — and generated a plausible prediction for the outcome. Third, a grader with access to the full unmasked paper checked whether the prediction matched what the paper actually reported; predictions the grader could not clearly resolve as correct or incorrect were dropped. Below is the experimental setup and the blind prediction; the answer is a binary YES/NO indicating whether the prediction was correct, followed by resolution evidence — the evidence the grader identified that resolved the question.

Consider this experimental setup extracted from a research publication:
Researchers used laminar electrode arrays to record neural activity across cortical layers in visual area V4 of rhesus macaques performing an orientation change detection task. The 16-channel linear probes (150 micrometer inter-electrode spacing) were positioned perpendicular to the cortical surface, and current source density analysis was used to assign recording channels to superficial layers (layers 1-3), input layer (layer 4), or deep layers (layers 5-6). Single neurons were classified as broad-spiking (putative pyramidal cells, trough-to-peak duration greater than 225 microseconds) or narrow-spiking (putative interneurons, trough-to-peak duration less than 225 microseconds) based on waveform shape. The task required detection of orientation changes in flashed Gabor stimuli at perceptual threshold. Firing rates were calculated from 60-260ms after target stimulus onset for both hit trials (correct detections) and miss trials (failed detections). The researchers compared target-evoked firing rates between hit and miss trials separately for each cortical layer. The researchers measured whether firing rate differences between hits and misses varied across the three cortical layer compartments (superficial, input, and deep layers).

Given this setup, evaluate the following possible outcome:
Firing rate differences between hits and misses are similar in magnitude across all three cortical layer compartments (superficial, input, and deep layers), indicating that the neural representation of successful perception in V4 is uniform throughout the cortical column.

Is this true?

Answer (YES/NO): NO